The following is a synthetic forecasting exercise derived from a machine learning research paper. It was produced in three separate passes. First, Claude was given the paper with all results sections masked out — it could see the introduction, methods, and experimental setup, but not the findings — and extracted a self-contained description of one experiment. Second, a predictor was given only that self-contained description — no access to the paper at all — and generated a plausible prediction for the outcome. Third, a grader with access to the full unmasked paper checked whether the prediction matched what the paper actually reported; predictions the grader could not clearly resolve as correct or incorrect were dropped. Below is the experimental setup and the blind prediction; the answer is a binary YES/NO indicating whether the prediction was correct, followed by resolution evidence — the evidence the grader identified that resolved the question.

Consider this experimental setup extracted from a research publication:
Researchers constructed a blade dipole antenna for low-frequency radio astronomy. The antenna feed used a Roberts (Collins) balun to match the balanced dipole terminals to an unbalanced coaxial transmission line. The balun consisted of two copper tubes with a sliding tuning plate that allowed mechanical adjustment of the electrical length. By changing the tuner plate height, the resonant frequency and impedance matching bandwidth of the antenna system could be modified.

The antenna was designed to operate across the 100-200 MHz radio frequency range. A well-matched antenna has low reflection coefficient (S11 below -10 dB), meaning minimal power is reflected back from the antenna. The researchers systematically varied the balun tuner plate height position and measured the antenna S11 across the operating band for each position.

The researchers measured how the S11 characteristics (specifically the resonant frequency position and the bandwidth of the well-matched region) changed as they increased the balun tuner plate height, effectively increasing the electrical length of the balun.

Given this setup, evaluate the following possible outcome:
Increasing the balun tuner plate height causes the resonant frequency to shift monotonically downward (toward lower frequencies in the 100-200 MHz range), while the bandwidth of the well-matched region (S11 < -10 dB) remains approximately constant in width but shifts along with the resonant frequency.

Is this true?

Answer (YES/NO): NO